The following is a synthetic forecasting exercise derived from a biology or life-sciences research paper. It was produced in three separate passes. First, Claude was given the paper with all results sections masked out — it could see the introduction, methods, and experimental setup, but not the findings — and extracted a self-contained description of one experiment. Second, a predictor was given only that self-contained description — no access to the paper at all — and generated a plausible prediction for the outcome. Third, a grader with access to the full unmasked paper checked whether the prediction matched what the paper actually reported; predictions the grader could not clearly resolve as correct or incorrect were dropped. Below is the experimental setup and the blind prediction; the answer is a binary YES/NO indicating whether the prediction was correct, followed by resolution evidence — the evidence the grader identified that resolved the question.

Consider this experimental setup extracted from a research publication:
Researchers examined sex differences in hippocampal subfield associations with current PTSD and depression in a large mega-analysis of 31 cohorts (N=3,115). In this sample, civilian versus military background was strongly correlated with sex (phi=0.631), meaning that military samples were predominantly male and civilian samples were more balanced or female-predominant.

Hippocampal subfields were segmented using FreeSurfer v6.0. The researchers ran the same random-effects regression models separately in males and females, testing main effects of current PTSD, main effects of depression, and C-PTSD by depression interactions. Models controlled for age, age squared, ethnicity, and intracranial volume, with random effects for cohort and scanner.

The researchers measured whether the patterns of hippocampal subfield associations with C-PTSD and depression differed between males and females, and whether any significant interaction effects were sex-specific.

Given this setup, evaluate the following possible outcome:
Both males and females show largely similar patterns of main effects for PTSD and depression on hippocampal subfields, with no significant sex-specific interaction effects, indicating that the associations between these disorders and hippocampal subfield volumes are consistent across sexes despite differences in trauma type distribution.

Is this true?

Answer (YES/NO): NO